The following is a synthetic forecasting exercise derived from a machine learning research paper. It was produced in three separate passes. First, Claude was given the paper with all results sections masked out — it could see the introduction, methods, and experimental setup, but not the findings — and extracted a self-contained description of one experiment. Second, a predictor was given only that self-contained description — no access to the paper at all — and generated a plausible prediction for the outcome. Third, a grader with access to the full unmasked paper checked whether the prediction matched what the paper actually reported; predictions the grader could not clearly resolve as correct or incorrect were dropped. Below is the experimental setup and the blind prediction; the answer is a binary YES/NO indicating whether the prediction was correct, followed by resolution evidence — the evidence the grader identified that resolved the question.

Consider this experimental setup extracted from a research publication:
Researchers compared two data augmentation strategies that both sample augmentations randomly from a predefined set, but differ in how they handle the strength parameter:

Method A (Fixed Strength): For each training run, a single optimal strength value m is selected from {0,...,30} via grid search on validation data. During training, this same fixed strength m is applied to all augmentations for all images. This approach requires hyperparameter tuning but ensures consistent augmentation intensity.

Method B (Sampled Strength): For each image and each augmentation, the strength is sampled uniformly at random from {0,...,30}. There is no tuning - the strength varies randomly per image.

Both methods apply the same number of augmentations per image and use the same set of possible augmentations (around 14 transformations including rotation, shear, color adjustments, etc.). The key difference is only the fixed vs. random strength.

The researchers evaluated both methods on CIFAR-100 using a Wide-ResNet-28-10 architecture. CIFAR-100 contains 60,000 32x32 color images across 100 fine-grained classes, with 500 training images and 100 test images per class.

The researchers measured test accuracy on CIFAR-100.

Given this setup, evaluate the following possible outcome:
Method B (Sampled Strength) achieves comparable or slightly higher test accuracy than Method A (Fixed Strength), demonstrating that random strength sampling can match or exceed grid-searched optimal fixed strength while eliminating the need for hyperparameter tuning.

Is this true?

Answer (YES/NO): YES